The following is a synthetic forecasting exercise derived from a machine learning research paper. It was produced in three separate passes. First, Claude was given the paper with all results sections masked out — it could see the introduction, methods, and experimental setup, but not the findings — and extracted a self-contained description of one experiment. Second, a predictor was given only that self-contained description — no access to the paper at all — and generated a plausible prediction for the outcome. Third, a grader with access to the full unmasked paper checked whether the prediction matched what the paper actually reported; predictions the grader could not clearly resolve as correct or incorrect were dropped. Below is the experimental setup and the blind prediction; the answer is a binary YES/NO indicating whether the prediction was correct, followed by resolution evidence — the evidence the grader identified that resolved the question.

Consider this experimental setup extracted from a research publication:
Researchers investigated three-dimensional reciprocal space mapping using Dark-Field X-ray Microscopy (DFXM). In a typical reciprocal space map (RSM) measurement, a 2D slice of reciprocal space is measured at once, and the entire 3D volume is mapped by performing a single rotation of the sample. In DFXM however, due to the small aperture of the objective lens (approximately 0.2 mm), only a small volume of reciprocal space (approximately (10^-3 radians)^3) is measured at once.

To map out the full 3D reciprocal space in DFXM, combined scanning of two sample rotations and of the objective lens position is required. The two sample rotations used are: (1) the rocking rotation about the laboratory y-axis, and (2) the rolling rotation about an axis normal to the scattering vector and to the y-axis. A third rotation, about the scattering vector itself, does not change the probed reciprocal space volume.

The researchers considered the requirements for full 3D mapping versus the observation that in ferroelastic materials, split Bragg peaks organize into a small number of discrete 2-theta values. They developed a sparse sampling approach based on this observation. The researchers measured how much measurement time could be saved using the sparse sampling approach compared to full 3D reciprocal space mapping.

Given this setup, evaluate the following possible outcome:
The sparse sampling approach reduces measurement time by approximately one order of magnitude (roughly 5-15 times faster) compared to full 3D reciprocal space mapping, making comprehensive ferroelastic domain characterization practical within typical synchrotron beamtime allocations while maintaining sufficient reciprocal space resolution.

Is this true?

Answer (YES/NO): YES